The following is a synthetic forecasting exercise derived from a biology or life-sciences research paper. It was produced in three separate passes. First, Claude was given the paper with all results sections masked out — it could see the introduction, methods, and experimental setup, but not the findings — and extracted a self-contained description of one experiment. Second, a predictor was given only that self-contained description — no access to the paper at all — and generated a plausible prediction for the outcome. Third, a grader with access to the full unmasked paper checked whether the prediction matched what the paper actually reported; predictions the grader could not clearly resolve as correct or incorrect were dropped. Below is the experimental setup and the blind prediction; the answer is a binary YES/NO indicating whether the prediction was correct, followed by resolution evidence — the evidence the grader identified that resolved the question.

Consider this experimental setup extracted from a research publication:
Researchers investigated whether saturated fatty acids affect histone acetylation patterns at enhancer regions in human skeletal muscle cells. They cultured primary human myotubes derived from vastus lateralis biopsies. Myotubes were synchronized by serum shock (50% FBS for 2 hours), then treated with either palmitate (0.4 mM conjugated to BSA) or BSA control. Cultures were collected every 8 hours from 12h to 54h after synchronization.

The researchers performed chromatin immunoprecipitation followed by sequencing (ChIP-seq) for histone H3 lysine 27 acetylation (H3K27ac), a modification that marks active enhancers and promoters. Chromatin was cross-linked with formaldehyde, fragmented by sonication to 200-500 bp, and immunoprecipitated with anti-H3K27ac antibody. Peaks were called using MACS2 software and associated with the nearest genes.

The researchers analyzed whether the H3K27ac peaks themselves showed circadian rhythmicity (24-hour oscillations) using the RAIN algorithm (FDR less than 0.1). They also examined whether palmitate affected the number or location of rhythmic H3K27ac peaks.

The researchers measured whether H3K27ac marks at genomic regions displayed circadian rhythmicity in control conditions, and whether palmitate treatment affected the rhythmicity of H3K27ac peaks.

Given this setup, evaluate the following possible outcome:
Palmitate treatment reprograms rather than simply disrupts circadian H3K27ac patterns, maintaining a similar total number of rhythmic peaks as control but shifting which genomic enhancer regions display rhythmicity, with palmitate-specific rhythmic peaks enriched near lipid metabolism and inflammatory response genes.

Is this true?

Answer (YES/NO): NO